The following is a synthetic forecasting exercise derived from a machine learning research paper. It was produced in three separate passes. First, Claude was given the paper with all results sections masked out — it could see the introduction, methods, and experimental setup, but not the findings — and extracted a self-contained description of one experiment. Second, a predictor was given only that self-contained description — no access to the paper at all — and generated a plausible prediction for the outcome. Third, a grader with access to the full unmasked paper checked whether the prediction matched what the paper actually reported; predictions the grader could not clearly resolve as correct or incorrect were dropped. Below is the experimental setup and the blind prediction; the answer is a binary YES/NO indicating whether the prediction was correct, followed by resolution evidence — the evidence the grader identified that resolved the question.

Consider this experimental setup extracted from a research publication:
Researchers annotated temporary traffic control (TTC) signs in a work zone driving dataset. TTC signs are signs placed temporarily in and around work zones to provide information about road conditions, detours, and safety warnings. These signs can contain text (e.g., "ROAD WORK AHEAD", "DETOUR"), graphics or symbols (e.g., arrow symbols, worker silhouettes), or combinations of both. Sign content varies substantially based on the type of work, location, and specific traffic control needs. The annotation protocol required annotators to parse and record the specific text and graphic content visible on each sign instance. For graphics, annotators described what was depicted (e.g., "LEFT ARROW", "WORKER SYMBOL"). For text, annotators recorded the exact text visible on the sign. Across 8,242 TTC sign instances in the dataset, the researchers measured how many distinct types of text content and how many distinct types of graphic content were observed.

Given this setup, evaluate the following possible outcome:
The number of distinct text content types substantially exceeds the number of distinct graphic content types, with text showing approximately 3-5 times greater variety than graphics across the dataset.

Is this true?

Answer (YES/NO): NO